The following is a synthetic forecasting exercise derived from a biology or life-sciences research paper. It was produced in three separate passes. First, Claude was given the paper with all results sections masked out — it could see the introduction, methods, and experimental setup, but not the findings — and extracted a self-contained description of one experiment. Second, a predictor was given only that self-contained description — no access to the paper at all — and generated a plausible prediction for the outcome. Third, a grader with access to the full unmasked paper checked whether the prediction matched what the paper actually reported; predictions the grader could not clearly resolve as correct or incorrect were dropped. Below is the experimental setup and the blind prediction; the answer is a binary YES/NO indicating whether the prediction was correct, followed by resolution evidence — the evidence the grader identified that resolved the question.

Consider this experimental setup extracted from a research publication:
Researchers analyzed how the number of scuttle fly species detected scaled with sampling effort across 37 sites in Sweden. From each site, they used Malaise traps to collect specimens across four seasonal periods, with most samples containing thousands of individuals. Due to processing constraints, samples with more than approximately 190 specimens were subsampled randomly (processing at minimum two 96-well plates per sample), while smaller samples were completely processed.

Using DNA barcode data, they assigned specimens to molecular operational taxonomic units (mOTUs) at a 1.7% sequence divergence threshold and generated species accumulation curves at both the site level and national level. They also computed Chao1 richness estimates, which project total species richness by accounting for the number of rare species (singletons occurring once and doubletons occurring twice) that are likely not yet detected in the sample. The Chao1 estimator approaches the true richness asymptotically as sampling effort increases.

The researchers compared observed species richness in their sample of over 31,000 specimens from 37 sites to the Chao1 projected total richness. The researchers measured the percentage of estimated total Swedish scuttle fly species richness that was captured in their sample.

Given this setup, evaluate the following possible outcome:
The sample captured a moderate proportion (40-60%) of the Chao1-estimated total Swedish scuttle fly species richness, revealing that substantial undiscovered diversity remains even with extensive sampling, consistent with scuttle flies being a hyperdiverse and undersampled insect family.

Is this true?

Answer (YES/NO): NO